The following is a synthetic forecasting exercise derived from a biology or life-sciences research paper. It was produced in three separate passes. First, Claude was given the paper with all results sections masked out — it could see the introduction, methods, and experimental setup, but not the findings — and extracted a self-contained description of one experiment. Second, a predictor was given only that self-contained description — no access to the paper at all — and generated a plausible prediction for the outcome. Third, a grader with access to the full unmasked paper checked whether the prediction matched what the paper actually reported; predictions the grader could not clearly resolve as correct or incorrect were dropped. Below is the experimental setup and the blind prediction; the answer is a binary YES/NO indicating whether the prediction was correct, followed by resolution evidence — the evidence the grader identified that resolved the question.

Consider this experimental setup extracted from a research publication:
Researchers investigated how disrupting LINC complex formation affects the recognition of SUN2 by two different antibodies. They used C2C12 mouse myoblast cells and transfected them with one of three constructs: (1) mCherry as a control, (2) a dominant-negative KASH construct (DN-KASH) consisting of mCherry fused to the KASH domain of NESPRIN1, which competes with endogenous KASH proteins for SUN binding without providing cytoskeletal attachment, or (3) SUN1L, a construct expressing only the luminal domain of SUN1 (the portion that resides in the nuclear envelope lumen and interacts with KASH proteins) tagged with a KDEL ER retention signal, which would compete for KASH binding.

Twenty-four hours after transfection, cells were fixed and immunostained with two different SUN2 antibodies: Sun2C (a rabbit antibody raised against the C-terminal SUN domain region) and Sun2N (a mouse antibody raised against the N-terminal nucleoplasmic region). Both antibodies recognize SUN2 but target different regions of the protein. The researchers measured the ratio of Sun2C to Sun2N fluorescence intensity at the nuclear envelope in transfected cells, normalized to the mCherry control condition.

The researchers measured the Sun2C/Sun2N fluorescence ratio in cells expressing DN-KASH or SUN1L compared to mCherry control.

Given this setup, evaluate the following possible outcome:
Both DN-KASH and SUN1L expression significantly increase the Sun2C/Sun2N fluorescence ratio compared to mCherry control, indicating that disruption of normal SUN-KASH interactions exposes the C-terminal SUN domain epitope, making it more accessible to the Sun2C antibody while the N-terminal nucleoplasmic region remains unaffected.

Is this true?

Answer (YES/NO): NO